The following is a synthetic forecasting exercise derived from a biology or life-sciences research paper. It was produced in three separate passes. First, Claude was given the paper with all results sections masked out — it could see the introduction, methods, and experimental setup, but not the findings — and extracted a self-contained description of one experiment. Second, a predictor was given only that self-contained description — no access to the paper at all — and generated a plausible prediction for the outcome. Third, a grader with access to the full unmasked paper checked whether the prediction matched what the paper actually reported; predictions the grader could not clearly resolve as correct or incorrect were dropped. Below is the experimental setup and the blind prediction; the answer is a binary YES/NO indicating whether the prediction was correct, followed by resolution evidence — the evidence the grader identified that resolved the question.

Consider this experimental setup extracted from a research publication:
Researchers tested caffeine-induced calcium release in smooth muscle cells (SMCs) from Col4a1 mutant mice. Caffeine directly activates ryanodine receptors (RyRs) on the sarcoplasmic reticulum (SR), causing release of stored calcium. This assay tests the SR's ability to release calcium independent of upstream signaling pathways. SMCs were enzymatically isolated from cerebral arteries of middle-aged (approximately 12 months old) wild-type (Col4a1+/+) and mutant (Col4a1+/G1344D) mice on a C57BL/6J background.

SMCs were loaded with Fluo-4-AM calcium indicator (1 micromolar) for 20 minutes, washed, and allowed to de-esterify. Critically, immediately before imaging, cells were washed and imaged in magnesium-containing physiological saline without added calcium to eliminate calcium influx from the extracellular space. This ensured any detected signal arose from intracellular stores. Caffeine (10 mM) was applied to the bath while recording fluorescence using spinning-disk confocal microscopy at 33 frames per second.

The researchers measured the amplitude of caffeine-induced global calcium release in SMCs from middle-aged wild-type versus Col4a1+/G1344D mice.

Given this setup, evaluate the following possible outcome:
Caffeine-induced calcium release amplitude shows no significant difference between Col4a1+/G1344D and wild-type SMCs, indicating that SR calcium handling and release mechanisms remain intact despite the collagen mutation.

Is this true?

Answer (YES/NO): NO